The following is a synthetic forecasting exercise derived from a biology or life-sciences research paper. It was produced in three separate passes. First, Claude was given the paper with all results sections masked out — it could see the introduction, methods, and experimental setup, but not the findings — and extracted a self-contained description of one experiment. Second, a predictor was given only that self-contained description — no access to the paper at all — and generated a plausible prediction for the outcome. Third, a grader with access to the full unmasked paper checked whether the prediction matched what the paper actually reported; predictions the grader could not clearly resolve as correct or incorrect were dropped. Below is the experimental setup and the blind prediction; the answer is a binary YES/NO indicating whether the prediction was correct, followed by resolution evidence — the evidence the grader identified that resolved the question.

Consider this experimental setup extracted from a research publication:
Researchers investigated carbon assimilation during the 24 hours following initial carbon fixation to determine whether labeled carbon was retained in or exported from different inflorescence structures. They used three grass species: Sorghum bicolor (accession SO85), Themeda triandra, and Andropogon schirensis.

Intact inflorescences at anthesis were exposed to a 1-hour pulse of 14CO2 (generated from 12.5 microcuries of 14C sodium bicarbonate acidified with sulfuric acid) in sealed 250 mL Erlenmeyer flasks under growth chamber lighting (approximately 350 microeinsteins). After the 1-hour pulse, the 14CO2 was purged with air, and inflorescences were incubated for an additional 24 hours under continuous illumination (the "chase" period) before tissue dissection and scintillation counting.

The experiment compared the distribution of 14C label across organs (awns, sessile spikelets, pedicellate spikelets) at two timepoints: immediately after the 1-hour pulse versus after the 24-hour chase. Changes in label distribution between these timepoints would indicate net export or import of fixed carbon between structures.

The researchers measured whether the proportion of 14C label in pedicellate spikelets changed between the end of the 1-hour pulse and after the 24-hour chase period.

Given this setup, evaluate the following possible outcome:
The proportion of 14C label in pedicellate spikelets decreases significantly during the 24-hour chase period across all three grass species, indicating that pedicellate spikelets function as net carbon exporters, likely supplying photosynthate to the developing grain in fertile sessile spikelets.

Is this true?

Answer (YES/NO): YES